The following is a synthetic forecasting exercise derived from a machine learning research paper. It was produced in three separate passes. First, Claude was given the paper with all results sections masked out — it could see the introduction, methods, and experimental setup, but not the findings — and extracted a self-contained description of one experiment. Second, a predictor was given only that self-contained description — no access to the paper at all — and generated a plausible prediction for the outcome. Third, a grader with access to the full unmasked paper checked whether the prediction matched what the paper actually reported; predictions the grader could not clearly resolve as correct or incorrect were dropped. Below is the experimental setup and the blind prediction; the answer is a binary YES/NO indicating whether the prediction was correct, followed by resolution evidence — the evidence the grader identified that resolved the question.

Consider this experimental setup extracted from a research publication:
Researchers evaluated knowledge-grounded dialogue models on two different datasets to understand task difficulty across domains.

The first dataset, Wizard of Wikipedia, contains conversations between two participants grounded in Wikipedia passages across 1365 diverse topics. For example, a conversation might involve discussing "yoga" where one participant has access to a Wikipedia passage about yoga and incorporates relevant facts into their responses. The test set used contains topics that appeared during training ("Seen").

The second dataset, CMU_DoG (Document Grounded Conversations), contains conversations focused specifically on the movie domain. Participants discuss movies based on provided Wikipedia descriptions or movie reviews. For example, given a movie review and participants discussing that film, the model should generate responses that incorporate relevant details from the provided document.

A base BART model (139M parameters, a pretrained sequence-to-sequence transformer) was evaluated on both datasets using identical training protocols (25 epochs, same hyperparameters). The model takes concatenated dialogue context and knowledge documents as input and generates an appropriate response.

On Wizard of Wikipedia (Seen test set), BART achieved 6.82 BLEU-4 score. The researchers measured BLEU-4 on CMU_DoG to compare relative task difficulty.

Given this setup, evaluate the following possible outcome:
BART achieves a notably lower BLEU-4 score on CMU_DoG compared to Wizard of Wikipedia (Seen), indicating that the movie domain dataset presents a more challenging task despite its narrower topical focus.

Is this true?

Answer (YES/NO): YES